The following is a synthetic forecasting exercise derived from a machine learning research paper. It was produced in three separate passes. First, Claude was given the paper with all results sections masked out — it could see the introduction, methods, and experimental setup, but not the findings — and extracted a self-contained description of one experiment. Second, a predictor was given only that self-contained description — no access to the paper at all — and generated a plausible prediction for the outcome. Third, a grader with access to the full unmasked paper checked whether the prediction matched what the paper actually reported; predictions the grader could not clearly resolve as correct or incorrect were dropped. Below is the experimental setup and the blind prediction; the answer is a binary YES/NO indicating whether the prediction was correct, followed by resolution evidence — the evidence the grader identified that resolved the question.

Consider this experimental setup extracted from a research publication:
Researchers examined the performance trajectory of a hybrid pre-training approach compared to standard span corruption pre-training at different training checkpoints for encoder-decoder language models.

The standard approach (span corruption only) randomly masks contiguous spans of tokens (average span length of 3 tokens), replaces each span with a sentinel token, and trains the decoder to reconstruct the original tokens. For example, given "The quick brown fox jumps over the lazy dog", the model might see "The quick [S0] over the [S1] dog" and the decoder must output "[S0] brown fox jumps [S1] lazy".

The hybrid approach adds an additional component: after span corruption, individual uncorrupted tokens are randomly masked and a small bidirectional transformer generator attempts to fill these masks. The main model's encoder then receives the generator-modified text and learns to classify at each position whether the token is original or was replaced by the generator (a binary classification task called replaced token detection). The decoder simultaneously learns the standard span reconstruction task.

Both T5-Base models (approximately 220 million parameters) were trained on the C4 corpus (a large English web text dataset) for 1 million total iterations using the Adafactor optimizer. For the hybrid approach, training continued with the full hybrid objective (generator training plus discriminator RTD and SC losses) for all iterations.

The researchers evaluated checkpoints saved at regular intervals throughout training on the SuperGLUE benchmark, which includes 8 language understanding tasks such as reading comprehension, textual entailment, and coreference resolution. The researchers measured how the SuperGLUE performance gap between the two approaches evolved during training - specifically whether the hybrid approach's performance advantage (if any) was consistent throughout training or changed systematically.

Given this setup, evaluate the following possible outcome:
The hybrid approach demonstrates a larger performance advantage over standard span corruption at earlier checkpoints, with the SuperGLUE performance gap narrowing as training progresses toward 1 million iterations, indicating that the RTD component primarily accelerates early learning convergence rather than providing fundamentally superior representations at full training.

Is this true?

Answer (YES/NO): YES